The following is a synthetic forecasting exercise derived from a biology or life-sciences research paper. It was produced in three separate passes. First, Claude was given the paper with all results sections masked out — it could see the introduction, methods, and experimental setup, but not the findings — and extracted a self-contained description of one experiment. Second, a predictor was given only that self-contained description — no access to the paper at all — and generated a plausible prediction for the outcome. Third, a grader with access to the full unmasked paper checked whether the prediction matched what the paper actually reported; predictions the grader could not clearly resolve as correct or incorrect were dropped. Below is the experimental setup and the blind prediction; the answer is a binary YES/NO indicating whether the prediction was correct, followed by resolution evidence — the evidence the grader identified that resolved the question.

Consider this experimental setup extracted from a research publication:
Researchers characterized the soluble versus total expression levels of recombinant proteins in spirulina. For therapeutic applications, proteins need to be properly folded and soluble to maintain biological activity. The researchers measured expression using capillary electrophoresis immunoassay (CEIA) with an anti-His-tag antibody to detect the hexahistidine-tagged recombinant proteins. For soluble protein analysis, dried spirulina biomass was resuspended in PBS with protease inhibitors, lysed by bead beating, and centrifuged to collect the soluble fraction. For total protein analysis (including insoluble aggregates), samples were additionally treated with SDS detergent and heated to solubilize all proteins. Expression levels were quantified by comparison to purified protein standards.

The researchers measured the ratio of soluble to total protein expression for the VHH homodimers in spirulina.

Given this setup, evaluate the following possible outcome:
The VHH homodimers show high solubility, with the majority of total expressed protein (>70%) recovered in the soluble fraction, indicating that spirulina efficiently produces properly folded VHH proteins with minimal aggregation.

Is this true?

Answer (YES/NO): YES